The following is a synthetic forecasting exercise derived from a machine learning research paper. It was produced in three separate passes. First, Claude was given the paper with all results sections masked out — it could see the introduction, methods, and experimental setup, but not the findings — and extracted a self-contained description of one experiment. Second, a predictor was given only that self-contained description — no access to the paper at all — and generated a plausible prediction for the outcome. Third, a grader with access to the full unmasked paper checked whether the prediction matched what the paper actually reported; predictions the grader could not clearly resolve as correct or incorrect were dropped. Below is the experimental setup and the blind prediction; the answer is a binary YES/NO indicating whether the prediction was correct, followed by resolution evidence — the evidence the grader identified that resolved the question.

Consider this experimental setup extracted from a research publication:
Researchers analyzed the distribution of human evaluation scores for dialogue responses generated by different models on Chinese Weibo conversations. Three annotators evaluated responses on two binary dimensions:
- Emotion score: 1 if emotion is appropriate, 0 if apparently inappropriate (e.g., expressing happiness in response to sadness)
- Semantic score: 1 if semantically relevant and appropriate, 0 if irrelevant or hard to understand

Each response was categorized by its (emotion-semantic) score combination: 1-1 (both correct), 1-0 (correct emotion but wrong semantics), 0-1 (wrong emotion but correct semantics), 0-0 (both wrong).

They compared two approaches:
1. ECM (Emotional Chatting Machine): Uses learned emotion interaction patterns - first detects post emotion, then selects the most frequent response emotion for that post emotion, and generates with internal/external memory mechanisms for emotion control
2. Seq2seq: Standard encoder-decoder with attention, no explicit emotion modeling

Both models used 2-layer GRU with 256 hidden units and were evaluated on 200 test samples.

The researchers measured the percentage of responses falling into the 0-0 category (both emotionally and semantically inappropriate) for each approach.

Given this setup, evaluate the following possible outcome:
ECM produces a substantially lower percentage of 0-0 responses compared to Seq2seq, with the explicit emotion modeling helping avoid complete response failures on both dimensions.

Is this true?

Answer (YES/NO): YES